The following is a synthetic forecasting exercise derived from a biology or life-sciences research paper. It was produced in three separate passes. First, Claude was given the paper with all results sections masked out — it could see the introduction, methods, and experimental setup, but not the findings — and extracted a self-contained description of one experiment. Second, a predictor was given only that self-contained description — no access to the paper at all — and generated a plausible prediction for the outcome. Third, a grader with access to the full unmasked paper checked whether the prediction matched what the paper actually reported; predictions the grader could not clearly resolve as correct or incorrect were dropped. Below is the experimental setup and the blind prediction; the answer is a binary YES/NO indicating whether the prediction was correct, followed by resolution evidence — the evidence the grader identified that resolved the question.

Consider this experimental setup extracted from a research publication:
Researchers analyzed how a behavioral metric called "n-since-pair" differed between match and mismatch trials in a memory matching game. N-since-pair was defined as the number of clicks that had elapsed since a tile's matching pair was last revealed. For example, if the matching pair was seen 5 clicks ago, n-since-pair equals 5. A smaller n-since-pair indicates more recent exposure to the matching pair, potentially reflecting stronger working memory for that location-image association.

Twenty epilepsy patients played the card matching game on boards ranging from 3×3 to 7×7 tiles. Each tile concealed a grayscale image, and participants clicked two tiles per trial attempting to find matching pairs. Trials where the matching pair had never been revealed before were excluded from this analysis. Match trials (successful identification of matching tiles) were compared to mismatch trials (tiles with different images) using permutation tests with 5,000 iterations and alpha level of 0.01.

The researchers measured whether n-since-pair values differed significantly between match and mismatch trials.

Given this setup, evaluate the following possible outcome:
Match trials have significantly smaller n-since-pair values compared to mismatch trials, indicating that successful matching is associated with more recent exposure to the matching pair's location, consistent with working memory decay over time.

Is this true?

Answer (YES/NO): YES